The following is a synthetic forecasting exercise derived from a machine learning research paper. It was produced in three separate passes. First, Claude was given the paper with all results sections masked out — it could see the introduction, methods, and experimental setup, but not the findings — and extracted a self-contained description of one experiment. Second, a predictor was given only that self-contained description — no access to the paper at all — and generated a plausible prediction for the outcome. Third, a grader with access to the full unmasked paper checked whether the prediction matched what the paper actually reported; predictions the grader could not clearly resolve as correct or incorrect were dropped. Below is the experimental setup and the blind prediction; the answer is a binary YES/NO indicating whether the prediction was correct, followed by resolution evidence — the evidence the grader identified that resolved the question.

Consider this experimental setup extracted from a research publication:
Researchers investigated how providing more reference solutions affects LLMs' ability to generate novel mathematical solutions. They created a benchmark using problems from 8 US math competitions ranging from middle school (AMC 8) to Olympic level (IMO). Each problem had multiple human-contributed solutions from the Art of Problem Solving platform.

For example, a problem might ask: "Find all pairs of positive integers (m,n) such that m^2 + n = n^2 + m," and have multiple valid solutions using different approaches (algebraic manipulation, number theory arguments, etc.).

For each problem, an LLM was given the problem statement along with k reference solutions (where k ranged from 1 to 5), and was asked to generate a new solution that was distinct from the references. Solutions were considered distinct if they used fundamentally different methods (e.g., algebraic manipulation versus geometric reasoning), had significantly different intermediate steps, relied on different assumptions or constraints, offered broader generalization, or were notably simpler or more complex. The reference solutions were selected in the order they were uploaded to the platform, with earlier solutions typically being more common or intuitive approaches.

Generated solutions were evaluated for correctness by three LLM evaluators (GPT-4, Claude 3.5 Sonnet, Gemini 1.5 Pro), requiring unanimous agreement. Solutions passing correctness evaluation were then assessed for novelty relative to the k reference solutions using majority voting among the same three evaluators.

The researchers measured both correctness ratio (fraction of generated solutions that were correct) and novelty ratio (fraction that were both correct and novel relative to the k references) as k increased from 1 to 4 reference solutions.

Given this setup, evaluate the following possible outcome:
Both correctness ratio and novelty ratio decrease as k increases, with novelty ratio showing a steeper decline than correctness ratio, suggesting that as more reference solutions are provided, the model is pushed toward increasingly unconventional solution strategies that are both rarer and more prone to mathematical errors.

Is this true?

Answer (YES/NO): NO